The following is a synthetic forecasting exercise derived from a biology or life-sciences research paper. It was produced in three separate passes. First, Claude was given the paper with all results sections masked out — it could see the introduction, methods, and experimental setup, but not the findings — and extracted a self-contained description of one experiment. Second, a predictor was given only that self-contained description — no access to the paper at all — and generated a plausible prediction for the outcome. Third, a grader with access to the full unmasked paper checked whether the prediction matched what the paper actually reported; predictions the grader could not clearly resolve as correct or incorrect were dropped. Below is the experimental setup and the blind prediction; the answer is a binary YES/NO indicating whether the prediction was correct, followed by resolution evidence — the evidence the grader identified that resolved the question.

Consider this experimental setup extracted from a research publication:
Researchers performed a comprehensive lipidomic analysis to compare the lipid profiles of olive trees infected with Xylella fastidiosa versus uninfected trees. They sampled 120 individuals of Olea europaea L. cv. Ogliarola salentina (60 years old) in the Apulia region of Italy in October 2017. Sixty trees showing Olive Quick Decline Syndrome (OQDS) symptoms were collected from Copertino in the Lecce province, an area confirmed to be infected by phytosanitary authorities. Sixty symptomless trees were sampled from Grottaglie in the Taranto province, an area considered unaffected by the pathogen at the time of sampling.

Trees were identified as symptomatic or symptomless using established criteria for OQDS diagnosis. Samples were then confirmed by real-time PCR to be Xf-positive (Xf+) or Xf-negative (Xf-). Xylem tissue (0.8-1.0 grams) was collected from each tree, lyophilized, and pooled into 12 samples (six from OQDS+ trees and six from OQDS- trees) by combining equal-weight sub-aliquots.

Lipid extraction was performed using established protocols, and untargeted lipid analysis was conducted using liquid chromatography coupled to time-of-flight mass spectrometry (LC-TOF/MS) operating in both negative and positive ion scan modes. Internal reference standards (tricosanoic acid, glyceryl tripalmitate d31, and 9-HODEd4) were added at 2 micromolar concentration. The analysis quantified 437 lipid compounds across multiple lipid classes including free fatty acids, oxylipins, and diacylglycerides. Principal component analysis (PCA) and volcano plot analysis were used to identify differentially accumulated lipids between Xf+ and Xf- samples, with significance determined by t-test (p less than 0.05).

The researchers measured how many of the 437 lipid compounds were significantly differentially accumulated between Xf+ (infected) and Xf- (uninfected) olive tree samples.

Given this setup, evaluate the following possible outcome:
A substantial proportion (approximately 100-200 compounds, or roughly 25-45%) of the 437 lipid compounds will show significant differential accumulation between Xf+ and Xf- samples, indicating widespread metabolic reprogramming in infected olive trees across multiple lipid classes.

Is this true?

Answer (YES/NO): YES